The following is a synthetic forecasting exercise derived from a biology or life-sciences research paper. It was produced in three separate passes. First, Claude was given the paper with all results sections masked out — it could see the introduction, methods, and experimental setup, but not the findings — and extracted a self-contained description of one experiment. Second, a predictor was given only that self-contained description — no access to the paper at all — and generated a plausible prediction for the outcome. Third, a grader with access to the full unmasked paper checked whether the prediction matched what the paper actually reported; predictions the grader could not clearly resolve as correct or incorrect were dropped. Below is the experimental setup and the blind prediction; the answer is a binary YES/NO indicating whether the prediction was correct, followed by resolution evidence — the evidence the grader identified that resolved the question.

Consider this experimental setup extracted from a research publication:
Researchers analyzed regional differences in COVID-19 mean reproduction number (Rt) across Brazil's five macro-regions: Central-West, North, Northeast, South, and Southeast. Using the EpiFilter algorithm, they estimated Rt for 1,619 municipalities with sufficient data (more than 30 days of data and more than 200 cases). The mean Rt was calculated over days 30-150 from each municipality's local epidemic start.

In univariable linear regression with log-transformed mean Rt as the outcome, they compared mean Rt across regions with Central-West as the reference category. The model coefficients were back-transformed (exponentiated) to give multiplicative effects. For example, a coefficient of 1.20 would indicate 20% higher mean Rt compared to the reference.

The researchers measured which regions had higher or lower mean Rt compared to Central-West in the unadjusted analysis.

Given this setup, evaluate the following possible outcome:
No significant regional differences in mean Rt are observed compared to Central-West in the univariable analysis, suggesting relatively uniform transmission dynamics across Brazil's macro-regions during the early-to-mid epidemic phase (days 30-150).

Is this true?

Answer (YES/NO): NO